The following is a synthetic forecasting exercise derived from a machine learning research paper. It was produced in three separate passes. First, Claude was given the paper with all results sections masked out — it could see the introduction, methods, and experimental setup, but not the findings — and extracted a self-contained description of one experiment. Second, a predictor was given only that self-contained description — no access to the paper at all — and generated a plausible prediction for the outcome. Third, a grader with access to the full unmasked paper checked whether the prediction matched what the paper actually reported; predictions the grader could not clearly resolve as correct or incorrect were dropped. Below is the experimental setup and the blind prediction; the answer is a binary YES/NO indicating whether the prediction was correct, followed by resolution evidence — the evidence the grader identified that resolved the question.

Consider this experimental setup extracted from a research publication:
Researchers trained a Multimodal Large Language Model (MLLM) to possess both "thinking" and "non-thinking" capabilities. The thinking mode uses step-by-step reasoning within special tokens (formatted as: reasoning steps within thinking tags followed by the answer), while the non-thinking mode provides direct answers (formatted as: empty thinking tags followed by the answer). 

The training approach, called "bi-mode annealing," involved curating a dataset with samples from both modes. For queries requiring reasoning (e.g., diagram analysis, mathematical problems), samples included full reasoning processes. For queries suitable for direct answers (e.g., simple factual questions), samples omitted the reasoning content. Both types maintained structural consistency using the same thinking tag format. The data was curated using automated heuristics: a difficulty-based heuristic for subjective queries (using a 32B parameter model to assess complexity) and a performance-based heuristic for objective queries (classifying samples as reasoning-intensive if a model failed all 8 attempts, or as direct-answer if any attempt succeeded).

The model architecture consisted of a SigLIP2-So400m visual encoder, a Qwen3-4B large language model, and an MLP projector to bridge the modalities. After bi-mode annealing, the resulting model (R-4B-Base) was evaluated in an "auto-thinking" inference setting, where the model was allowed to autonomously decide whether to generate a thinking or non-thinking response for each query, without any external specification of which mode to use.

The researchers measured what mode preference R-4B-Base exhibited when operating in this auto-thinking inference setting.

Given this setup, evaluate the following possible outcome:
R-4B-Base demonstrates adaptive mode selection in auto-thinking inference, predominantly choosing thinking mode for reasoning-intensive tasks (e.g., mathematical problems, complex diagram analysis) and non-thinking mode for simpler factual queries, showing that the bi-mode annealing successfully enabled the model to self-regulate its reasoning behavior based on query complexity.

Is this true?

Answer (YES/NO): NO